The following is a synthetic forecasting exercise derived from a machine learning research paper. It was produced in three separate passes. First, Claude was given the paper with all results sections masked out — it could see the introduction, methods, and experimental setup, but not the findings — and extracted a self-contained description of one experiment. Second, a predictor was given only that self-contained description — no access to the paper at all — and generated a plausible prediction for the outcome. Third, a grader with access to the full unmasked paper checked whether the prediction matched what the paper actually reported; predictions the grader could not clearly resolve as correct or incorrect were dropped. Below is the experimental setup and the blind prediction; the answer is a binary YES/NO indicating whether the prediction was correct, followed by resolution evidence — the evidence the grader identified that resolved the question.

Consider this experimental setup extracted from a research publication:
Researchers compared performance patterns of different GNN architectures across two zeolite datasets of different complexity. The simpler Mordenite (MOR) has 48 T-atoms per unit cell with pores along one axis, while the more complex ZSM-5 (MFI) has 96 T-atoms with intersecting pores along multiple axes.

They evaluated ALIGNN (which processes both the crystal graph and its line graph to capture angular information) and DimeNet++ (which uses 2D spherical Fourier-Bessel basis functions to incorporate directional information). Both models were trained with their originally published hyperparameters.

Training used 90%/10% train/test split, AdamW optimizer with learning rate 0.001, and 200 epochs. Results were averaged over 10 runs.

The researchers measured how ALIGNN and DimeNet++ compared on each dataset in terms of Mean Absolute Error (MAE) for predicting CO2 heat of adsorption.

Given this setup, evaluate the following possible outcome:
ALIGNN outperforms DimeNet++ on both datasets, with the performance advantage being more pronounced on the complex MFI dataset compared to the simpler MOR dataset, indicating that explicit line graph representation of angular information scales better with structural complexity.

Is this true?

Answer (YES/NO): YES